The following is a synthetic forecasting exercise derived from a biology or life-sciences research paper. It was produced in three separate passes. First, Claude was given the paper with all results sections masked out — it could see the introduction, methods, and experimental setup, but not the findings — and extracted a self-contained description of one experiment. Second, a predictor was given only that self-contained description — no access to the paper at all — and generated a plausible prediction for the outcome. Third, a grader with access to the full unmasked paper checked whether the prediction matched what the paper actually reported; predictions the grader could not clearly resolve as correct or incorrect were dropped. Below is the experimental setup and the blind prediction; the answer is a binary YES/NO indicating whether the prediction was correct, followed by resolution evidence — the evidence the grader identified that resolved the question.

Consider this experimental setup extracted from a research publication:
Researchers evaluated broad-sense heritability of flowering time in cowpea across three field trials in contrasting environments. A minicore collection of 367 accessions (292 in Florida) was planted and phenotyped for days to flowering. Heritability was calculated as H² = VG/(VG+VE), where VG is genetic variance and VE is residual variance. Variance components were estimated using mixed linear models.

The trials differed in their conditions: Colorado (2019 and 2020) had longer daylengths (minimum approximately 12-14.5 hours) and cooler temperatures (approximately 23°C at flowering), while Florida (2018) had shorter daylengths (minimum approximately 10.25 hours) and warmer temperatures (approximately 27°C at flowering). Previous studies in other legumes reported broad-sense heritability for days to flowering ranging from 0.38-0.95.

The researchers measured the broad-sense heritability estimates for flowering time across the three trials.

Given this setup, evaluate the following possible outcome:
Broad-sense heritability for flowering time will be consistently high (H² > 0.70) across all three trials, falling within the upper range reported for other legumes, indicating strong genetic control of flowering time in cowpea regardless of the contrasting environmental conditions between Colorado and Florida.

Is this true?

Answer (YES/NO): YES